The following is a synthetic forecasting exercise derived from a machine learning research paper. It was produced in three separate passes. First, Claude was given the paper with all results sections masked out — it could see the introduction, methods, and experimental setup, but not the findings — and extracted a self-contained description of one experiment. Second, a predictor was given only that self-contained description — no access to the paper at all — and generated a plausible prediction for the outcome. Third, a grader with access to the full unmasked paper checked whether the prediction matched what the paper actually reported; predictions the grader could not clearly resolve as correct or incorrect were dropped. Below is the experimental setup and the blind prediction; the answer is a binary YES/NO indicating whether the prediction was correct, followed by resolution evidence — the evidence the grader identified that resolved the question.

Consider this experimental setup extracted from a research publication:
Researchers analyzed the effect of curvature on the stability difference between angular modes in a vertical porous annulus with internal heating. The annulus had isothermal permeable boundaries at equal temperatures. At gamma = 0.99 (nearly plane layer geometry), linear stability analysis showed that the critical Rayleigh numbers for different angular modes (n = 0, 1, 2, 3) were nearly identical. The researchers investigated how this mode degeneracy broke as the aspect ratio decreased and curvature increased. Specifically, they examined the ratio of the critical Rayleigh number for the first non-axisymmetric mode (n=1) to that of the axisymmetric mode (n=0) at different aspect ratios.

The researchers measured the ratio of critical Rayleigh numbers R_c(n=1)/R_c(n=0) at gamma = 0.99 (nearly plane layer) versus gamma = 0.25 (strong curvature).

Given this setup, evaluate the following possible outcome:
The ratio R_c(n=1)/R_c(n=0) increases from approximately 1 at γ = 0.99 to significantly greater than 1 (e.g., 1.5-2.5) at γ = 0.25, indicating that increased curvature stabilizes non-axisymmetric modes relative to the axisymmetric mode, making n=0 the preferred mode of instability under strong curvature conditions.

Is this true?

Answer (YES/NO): NO